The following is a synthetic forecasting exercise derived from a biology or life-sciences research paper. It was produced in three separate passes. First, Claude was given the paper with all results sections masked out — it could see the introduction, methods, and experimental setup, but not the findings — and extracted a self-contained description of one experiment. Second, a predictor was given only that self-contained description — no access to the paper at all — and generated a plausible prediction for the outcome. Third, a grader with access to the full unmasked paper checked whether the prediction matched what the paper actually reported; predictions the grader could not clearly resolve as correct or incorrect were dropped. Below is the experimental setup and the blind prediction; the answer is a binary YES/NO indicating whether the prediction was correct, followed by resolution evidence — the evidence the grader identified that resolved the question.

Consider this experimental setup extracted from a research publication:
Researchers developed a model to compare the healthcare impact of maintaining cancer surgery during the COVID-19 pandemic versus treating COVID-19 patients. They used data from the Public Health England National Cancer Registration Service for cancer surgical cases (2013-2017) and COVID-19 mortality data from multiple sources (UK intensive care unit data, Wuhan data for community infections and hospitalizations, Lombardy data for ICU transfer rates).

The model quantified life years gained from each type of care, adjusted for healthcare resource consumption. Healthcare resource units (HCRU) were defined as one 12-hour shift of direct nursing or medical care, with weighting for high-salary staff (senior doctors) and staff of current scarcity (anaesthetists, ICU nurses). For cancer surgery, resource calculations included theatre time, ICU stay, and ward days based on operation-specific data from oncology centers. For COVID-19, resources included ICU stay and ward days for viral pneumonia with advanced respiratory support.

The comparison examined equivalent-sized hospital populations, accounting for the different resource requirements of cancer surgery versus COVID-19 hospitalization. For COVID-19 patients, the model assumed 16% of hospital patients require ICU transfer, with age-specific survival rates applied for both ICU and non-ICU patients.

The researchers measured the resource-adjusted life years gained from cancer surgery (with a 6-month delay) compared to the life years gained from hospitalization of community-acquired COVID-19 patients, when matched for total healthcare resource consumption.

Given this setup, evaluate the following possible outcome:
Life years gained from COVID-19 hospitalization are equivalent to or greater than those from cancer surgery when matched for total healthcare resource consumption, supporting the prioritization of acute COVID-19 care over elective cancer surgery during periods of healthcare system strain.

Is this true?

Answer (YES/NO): NO